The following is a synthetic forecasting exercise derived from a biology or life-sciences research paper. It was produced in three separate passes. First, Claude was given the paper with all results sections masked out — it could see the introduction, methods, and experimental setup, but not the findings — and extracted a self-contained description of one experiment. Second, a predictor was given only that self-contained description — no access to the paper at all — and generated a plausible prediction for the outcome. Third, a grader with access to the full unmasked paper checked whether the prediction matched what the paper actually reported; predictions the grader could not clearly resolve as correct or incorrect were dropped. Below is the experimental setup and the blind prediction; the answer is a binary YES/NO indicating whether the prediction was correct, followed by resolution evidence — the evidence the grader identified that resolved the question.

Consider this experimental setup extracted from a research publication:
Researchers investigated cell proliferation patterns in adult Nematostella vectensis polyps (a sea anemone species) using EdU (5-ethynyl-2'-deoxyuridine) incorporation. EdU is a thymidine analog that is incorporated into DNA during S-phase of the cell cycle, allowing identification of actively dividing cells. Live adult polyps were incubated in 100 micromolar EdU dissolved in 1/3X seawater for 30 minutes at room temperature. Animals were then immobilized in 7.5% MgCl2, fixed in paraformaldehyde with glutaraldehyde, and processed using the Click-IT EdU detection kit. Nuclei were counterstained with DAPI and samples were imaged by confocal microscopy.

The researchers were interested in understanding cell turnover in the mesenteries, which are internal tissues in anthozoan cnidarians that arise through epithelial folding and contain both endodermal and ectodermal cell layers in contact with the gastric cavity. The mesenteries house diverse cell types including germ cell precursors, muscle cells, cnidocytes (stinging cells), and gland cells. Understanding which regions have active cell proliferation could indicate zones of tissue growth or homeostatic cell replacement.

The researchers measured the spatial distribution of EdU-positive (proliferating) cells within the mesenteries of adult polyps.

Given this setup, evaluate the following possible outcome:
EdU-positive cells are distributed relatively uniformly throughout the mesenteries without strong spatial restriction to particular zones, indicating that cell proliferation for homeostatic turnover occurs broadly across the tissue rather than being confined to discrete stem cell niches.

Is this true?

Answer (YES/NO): NO